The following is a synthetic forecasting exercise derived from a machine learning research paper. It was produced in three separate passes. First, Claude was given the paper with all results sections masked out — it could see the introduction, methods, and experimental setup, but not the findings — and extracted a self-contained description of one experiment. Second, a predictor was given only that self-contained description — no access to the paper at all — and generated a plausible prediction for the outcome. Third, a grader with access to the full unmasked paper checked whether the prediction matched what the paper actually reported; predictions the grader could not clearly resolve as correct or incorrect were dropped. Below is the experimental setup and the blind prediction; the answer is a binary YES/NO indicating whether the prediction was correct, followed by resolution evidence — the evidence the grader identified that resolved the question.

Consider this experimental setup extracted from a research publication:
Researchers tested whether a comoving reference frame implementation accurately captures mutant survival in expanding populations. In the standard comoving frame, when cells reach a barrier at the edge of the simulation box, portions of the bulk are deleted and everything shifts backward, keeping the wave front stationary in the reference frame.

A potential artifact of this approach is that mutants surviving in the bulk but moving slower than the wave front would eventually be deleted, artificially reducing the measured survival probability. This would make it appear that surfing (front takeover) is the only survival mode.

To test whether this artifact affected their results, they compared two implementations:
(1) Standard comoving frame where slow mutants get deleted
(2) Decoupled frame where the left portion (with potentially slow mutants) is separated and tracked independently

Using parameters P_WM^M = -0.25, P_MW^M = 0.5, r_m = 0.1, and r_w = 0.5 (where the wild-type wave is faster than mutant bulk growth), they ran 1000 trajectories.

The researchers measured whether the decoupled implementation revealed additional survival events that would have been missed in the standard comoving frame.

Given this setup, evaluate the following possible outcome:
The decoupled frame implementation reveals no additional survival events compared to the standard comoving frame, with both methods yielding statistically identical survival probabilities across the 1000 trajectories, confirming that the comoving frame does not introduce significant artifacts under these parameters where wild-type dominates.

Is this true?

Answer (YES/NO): NO